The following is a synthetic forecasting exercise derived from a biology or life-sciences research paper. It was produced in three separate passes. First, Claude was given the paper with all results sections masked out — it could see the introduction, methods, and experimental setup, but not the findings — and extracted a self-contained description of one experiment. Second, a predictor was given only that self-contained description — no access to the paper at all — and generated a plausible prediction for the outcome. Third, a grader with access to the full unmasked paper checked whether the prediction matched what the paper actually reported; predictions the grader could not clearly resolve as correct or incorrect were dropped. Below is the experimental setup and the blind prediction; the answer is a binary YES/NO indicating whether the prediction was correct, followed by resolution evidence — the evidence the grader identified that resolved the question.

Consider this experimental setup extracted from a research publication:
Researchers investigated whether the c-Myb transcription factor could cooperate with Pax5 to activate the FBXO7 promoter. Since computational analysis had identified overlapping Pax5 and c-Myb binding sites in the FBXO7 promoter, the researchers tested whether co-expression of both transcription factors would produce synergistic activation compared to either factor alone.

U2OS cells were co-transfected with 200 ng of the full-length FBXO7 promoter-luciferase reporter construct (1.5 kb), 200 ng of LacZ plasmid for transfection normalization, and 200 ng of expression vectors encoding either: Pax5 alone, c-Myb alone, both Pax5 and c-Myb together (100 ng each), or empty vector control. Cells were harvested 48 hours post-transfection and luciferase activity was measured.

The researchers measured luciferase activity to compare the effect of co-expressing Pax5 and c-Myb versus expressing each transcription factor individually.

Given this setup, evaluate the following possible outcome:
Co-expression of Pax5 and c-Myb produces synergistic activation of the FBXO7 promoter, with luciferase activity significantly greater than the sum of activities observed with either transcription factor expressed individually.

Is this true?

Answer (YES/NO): YES